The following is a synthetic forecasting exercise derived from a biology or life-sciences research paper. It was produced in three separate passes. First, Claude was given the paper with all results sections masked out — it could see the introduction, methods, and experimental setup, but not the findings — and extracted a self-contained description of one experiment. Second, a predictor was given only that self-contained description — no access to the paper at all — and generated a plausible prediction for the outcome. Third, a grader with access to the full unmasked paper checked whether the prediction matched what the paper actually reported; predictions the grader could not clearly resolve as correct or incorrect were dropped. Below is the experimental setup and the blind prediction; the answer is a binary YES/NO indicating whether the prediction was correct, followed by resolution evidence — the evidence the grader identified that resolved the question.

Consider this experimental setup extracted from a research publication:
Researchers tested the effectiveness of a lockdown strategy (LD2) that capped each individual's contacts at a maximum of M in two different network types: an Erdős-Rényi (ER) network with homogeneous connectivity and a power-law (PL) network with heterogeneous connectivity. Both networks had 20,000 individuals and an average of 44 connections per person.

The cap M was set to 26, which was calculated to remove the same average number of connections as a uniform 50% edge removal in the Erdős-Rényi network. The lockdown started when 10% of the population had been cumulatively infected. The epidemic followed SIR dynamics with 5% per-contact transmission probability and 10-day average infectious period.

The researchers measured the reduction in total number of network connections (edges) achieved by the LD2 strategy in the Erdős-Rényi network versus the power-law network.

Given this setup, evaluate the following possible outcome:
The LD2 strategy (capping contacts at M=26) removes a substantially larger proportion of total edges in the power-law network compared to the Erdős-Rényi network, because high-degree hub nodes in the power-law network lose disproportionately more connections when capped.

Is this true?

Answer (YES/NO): YES